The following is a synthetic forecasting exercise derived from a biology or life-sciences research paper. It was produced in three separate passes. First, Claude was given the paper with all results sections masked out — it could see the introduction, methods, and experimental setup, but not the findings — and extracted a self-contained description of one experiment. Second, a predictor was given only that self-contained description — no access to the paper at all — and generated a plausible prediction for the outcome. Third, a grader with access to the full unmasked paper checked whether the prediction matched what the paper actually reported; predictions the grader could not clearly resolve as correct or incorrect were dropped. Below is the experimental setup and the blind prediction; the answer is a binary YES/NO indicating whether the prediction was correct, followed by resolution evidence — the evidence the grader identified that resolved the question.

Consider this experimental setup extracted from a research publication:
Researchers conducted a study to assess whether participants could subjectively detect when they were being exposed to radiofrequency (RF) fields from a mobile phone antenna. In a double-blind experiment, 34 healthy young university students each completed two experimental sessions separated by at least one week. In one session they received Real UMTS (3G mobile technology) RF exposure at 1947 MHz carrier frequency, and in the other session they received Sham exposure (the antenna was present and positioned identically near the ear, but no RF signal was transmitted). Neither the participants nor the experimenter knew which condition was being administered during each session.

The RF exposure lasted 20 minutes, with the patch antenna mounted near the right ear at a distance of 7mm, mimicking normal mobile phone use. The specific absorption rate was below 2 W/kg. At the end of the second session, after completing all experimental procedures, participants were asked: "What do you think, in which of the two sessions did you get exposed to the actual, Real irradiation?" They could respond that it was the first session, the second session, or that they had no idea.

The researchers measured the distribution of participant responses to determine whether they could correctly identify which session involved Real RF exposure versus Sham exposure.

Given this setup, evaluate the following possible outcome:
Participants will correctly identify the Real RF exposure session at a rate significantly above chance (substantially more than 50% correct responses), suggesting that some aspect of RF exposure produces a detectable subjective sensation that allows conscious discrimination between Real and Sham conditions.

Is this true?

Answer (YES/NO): NO